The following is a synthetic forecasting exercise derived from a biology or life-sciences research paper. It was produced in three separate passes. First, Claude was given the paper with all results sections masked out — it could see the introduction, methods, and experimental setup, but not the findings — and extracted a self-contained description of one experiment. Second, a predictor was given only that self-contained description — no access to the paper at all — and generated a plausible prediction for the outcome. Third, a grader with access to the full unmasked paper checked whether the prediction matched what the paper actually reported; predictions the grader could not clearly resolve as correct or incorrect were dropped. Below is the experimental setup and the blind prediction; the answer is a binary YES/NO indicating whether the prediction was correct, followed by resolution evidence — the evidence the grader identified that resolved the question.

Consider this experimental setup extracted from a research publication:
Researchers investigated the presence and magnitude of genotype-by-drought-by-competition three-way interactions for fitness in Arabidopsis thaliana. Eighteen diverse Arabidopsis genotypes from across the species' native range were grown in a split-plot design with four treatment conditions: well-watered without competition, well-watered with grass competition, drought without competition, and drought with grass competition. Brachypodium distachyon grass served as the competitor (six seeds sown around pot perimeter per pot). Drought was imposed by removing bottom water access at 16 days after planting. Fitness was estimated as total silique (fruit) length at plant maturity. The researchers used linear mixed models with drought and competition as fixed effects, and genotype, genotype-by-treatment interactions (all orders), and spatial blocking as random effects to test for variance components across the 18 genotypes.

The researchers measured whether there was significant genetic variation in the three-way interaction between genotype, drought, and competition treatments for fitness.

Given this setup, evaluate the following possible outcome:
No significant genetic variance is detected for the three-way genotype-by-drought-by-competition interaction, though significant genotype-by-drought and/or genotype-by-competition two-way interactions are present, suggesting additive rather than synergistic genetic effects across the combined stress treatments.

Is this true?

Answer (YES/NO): NO